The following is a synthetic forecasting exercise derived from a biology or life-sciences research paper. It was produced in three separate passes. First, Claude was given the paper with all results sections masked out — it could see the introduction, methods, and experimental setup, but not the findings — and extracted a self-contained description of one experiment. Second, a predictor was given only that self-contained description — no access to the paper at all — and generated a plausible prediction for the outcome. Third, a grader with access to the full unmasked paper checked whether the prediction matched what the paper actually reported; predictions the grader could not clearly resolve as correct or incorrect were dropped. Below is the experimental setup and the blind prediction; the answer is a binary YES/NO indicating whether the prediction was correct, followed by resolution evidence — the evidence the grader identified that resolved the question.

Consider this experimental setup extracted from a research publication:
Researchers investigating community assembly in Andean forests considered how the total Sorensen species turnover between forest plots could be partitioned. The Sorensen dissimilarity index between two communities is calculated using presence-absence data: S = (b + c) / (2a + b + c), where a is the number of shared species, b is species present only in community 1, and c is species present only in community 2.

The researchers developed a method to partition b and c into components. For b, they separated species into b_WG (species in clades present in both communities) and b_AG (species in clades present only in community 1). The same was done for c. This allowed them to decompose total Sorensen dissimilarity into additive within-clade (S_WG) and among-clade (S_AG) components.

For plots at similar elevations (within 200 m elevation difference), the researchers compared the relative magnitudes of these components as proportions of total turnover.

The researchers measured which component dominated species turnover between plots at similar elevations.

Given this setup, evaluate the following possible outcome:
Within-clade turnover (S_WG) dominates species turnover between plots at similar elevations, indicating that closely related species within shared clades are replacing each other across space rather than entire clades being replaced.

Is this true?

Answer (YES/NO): NO